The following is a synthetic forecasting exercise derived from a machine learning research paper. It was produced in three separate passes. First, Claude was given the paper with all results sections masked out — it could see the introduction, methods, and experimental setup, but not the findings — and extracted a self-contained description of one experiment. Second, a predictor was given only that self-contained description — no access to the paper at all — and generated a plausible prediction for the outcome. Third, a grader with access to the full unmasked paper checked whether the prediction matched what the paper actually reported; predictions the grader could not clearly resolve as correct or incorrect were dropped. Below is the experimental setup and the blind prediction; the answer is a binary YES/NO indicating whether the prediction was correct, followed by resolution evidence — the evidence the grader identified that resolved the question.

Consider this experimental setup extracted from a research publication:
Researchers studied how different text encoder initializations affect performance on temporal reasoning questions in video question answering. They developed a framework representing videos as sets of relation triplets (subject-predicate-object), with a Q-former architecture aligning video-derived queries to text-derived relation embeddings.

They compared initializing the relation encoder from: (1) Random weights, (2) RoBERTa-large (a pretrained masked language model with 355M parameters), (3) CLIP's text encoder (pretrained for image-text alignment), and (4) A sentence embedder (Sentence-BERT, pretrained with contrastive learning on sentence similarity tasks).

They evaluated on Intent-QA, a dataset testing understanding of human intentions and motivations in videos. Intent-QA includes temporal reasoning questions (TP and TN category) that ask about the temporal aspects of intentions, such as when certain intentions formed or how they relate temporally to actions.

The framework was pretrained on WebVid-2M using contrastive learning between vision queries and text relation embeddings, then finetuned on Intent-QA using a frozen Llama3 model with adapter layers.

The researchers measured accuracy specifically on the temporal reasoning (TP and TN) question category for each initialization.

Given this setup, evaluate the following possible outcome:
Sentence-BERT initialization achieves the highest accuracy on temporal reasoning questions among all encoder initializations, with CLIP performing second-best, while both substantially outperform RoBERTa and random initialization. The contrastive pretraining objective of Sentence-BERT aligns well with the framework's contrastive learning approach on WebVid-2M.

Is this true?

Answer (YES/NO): NO